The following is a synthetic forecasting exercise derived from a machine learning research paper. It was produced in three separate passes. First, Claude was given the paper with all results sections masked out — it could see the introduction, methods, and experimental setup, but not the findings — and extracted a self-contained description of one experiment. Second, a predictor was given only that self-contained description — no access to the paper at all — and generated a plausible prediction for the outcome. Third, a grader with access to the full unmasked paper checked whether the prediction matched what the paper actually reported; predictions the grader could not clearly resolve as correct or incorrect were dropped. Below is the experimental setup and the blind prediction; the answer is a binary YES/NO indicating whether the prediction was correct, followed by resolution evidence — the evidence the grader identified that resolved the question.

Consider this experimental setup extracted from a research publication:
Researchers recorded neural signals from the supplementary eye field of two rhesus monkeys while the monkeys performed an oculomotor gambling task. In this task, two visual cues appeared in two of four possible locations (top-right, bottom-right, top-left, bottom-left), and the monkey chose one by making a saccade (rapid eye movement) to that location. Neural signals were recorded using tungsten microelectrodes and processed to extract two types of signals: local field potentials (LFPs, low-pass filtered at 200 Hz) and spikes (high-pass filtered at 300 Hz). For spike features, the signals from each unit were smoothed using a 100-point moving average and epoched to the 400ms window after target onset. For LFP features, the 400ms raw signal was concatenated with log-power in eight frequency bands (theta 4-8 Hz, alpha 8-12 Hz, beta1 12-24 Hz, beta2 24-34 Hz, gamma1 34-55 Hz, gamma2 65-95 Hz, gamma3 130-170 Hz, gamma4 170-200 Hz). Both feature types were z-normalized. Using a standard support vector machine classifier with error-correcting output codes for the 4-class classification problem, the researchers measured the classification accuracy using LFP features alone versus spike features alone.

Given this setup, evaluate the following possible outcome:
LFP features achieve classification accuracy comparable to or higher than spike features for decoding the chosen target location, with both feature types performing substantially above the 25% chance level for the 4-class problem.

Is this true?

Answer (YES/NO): NO